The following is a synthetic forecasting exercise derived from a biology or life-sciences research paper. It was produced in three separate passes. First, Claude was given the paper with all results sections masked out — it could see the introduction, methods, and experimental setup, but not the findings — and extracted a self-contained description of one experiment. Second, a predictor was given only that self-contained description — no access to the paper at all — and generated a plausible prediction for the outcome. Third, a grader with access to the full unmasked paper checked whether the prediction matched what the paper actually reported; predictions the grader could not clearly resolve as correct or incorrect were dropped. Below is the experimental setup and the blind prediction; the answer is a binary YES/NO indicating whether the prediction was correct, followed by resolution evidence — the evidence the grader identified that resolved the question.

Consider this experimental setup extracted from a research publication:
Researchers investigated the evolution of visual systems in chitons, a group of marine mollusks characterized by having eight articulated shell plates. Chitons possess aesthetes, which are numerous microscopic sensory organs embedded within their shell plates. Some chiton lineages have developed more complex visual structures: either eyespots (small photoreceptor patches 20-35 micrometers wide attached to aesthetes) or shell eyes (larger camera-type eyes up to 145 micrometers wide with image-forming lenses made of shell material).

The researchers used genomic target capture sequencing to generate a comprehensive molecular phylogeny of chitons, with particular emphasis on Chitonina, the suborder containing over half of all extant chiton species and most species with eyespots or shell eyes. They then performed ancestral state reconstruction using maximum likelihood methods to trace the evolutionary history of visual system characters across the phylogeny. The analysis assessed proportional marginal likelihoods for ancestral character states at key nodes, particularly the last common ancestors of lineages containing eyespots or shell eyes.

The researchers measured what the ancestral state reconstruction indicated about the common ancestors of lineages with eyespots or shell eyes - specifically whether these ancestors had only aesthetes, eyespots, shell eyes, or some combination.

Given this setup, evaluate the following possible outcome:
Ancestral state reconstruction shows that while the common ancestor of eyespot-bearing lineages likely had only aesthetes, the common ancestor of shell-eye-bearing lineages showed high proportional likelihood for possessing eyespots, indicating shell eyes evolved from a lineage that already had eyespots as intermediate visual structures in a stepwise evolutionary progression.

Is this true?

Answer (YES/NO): NO